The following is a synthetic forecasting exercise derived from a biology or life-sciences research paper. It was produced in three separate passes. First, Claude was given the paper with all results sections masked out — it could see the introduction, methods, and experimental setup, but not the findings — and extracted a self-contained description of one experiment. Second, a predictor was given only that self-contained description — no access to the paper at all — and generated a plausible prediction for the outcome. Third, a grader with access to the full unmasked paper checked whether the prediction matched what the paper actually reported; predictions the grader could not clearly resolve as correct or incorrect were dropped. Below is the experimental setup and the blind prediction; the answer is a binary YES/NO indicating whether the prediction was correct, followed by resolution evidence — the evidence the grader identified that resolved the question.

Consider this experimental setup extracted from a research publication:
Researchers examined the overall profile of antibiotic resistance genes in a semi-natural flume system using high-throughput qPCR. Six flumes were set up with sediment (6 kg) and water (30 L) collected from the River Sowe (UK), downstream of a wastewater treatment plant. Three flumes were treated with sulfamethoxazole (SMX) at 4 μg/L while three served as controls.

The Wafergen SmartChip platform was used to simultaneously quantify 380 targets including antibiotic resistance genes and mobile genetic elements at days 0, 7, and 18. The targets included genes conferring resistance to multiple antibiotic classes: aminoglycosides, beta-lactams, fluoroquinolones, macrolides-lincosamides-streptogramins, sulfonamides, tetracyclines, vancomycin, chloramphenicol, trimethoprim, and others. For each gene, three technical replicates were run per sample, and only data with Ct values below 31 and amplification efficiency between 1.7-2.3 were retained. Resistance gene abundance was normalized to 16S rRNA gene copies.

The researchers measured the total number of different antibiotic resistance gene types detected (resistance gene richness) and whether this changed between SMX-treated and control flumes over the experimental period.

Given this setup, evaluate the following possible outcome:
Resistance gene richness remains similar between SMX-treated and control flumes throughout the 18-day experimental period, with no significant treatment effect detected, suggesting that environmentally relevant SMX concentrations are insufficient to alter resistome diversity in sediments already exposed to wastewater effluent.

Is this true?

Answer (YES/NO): YES